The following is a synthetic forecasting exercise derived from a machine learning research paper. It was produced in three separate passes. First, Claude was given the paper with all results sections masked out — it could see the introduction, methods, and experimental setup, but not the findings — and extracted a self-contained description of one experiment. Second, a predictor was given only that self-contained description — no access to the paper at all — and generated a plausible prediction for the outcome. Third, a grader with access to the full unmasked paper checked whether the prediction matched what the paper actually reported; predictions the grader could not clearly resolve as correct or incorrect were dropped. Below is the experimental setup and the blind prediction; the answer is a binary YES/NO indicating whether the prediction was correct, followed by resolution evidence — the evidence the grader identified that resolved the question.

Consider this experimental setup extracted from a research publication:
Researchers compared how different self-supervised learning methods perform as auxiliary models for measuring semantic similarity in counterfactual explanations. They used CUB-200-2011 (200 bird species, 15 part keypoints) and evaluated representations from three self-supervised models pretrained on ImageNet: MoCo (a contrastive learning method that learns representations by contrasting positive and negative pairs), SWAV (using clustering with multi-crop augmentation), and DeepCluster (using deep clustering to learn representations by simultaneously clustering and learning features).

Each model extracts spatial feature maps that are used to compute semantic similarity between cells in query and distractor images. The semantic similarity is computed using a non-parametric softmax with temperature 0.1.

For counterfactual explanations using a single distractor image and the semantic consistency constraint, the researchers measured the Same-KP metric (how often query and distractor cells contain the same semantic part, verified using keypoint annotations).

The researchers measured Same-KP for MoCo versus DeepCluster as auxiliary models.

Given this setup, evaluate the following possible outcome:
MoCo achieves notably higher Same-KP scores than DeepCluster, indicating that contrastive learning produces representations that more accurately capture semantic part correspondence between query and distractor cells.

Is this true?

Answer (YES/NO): NO